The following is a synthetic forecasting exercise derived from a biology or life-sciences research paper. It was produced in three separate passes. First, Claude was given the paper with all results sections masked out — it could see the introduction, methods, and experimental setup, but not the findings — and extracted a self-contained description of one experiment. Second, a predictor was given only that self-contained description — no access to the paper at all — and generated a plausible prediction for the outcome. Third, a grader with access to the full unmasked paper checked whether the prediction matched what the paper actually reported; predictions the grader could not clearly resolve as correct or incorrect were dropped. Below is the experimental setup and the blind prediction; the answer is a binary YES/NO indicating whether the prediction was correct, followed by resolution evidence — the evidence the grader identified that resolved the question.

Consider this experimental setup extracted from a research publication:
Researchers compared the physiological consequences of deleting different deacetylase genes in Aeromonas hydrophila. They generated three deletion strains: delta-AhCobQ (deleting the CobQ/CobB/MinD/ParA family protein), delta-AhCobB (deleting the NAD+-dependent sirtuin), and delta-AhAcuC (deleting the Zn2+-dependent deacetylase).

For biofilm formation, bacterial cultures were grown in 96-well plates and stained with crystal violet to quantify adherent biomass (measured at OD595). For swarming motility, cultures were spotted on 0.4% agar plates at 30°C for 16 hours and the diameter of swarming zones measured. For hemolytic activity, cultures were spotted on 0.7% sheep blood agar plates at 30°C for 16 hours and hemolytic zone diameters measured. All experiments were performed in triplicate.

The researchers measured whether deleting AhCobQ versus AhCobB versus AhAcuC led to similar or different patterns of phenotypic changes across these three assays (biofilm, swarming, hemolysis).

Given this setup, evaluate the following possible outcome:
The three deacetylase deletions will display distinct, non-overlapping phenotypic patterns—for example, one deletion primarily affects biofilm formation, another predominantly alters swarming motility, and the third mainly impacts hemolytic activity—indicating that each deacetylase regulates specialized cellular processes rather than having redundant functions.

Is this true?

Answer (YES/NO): NO